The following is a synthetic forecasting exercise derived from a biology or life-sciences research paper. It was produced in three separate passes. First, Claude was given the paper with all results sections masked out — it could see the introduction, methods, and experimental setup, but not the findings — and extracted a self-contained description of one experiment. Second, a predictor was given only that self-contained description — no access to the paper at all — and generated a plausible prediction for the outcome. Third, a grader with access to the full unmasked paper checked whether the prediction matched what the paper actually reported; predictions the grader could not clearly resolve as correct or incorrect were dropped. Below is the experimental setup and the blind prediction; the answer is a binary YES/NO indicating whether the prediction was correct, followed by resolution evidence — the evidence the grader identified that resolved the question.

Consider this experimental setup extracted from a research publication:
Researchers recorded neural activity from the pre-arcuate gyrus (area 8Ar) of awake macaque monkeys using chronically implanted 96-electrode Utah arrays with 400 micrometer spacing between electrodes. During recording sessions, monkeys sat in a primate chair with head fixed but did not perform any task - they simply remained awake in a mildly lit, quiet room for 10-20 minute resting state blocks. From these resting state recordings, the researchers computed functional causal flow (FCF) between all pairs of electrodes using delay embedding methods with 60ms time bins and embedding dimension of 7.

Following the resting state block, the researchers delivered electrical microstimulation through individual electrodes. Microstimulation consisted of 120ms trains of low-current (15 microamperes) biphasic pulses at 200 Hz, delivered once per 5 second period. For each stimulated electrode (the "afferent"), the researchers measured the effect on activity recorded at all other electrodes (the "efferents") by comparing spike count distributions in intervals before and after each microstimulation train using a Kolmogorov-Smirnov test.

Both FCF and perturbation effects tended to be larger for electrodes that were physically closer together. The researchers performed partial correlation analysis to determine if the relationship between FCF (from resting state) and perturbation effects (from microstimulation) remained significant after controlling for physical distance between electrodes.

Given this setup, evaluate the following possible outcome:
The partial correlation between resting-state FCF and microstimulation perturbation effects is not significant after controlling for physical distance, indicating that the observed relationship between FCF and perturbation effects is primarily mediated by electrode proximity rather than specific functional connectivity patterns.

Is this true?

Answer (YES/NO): NO